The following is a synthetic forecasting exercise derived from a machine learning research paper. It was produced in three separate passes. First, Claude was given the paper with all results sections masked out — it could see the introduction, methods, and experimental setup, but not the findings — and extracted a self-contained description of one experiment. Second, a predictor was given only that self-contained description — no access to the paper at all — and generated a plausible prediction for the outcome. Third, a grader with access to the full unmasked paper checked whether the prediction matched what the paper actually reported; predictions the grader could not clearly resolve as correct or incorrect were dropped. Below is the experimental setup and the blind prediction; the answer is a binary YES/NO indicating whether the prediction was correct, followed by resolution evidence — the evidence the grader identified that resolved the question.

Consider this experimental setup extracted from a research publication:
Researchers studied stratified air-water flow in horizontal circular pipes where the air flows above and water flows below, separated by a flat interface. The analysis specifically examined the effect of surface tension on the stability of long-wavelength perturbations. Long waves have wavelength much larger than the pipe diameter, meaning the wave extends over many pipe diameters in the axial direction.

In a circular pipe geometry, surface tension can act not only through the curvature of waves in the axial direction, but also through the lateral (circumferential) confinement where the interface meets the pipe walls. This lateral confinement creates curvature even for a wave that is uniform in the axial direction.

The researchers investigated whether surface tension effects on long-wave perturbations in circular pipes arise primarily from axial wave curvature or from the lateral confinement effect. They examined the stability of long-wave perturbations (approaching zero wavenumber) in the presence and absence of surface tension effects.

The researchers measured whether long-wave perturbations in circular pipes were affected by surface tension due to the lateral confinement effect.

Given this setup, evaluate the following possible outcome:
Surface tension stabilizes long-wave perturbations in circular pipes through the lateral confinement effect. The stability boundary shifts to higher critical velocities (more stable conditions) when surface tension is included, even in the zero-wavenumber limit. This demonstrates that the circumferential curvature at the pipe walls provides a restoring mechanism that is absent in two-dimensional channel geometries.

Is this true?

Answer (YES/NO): YES